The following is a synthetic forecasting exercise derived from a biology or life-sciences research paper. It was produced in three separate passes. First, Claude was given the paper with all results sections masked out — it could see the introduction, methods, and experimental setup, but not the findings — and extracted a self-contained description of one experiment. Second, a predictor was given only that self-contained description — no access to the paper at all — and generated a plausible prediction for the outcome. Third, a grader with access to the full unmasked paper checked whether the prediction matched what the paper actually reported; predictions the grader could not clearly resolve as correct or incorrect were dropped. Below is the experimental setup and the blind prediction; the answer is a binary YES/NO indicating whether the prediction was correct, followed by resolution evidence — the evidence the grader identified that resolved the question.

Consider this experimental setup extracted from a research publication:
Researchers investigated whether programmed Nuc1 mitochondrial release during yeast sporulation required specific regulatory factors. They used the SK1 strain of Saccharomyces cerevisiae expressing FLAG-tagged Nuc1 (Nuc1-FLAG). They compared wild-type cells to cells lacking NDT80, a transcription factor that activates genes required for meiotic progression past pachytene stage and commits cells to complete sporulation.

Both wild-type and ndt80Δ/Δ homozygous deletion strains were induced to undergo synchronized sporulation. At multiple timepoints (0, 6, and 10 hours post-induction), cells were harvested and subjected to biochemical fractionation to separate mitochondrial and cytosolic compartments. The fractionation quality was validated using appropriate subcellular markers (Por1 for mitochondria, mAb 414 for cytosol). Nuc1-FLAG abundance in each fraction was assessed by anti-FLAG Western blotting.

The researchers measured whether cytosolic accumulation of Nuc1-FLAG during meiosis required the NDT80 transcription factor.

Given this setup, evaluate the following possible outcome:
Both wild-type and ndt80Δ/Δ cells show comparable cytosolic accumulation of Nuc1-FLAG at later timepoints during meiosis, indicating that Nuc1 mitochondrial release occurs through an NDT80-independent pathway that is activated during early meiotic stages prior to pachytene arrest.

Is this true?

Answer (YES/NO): NO